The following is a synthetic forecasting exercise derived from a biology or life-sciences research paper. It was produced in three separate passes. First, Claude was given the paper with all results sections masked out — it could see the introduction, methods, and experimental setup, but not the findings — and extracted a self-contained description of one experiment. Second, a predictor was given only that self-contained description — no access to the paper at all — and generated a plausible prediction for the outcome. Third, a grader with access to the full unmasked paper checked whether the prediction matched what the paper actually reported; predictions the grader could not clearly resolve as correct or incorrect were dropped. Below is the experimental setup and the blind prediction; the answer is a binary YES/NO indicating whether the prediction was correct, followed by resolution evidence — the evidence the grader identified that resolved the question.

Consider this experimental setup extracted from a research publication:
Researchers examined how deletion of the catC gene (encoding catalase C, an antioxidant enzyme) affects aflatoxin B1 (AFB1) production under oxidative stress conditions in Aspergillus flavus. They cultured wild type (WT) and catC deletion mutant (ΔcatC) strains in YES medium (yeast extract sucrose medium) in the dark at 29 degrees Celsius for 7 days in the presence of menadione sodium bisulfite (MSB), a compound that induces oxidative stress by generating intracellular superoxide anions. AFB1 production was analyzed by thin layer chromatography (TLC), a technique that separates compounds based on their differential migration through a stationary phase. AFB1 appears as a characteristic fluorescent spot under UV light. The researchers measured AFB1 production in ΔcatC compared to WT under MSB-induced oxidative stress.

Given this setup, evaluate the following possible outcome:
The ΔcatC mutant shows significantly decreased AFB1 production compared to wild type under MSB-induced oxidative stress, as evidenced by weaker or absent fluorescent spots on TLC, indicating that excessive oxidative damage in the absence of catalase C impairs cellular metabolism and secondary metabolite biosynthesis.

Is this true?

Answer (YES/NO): YES